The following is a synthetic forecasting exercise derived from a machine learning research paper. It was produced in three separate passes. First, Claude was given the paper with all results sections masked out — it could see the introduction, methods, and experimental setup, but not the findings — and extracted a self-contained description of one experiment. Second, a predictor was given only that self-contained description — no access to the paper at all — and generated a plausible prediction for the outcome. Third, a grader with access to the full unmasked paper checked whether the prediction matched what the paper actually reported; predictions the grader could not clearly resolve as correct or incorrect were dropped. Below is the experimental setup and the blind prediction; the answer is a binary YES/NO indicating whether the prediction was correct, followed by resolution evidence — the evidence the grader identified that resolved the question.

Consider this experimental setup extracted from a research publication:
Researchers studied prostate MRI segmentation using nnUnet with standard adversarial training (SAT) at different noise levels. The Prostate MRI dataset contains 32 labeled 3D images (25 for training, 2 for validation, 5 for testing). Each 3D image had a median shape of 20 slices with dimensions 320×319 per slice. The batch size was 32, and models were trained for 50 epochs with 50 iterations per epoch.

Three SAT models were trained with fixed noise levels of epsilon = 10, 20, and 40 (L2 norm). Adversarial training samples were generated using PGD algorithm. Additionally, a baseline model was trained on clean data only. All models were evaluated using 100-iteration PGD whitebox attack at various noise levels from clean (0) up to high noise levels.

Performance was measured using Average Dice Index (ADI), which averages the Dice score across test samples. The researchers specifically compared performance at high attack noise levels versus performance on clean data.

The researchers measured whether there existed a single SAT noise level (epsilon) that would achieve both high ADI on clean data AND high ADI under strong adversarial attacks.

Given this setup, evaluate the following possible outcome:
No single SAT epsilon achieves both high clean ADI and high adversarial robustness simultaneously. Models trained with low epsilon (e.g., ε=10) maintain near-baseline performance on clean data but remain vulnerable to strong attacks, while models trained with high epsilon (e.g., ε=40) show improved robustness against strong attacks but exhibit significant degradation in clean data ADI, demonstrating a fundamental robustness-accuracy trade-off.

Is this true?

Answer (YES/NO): NO